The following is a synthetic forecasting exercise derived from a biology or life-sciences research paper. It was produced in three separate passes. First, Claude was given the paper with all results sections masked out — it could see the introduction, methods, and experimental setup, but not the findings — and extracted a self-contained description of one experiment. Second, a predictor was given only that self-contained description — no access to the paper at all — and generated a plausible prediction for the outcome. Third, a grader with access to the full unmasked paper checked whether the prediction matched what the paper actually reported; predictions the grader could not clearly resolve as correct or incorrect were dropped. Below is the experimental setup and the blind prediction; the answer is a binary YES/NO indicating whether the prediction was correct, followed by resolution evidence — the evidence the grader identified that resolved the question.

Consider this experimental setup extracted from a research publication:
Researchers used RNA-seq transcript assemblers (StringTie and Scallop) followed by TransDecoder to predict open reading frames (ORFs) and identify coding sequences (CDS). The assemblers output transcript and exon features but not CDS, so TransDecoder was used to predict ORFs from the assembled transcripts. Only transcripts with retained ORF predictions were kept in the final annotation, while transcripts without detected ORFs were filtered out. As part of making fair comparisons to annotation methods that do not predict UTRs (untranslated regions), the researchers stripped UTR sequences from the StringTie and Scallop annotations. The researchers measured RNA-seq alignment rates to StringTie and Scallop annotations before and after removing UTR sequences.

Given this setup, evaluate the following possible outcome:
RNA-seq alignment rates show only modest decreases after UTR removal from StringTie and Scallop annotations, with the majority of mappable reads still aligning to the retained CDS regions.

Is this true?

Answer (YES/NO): NO